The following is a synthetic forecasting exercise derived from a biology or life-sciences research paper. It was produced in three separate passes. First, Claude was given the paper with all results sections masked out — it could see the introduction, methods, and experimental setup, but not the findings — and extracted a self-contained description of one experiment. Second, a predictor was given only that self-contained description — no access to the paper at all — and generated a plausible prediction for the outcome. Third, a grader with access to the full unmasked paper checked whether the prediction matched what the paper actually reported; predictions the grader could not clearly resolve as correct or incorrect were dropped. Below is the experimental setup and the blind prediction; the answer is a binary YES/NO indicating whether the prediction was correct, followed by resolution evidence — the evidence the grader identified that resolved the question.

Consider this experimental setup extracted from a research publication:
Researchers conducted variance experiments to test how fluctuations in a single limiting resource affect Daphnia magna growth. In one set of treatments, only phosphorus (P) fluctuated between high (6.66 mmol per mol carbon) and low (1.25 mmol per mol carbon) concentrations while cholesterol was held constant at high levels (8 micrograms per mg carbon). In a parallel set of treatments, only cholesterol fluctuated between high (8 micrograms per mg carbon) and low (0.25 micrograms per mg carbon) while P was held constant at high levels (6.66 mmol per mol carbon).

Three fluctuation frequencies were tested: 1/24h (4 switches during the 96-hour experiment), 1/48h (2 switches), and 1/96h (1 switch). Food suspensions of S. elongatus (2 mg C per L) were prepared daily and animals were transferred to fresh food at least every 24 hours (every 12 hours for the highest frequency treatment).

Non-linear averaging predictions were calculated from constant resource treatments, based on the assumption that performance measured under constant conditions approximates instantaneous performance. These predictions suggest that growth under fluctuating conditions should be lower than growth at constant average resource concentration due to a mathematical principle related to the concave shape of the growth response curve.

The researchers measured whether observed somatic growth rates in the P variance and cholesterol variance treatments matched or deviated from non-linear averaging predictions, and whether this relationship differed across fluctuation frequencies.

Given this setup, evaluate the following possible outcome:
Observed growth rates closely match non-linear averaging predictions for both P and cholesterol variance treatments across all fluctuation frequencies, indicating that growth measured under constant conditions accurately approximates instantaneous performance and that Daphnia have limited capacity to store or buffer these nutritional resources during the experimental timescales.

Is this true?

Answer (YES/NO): NO